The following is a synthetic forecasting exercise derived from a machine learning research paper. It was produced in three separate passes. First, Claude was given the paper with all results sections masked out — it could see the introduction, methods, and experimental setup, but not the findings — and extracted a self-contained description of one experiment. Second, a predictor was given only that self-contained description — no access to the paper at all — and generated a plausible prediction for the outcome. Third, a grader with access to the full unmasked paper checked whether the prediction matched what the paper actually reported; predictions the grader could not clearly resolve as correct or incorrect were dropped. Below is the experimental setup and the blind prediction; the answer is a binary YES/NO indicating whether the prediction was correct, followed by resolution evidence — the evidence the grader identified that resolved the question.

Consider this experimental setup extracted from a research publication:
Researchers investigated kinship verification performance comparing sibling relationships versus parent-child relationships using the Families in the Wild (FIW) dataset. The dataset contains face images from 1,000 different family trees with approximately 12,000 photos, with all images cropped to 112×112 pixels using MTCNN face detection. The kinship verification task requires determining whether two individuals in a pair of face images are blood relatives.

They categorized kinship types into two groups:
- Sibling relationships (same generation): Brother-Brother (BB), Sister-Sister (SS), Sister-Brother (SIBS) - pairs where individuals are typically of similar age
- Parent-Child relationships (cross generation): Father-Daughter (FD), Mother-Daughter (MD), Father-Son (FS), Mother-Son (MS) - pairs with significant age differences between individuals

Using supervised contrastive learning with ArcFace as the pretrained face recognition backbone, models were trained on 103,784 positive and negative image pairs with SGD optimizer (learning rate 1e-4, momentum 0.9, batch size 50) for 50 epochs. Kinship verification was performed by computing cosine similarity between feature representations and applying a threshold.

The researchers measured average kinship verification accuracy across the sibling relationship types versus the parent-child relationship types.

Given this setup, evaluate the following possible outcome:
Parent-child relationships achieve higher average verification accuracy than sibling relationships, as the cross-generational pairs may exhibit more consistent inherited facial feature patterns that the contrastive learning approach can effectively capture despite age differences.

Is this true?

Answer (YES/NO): NO